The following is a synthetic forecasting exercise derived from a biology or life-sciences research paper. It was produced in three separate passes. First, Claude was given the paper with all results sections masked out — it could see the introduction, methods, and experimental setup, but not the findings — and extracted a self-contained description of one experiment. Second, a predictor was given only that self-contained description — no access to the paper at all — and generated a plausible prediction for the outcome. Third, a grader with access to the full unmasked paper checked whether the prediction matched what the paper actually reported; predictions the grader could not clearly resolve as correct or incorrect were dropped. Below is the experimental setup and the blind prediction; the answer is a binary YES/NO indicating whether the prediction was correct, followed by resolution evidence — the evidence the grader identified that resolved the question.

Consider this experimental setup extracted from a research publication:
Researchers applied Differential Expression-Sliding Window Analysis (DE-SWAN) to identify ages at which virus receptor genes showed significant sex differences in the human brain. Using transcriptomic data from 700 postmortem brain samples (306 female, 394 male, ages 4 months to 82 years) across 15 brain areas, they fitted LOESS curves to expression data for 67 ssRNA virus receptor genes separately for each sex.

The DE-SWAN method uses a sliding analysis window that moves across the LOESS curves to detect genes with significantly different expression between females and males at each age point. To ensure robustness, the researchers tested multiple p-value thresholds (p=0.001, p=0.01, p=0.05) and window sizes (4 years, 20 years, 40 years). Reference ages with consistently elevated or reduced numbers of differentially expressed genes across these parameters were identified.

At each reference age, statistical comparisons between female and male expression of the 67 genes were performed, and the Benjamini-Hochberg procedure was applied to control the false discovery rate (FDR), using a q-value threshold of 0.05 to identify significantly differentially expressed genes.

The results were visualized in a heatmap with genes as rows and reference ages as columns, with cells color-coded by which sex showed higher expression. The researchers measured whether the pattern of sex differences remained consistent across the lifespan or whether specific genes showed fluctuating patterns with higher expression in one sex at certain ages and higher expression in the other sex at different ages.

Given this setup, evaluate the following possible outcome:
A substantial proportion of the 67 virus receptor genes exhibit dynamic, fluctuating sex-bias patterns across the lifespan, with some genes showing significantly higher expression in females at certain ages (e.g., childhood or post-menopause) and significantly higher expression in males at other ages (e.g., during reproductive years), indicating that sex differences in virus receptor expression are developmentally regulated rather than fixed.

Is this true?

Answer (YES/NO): YES